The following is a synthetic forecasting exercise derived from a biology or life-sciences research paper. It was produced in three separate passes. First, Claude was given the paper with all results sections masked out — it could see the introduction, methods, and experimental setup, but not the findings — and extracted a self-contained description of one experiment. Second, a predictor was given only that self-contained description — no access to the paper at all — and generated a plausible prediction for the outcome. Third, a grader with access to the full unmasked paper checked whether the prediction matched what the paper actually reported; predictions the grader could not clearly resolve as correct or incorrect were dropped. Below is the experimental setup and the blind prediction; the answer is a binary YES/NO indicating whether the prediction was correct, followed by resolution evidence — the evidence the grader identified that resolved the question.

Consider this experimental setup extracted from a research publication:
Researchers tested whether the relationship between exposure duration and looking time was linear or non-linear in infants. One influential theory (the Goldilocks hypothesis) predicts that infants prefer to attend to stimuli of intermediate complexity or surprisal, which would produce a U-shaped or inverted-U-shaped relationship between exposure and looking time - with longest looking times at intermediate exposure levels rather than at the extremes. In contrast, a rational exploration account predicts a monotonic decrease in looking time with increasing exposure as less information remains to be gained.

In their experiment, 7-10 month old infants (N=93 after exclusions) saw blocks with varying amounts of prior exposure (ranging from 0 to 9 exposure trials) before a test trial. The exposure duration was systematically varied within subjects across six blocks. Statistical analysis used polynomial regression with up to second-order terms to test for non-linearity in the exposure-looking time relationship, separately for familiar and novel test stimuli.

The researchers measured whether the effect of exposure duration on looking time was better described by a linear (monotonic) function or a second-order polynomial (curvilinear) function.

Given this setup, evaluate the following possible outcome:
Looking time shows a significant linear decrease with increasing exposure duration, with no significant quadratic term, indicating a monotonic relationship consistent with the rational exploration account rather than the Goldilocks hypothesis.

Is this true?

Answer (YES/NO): YES